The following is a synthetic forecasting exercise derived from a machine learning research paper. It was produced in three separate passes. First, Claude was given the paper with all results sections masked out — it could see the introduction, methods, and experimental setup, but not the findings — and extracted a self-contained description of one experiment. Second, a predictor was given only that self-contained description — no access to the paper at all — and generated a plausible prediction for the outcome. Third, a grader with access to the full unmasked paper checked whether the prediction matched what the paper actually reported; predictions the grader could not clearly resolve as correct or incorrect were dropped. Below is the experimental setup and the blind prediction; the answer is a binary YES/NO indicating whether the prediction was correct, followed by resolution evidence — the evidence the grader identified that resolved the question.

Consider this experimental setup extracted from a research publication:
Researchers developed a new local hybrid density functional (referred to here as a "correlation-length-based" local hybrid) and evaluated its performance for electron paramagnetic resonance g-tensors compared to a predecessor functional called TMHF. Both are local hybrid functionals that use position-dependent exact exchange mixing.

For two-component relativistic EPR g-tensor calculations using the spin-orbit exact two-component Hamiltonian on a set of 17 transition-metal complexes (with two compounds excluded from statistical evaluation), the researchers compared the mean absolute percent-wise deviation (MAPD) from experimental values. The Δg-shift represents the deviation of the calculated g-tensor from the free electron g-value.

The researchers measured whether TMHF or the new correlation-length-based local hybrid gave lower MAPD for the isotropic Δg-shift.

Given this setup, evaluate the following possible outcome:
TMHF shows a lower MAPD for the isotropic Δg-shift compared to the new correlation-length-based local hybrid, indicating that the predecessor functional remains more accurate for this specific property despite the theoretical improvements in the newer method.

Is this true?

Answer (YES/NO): YES